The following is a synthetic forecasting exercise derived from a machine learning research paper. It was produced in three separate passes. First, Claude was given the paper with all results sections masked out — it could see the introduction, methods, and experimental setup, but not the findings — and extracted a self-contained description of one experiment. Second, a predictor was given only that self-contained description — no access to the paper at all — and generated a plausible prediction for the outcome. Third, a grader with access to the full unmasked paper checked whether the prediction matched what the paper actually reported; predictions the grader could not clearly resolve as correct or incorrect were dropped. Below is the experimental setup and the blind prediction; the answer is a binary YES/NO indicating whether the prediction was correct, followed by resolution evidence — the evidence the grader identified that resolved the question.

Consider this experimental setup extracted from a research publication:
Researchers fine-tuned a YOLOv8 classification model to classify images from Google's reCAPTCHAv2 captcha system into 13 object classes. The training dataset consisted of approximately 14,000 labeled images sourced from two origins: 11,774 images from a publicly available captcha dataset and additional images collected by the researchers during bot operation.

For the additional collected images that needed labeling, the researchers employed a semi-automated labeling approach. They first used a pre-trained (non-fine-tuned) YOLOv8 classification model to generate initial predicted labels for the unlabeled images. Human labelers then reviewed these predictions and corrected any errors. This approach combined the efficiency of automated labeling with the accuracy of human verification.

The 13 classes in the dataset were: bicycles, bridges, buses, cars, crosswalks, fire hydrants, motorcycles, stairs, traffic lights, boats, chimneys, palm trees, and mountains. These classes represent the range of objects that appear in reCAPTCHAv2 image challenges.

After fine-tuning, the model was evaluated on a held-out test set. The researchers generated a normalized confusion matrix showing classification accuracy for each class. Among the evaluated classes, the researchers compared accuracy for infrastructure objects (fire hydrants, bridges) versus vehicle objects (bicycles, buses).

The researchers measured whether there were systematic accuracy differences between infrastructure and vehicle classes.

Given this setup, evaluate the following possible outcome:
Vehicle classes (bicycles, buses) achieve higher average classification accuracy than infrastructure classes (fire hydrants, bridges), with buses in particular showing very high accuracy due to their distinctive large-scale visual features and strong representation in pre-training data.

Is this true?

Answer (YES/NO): NO